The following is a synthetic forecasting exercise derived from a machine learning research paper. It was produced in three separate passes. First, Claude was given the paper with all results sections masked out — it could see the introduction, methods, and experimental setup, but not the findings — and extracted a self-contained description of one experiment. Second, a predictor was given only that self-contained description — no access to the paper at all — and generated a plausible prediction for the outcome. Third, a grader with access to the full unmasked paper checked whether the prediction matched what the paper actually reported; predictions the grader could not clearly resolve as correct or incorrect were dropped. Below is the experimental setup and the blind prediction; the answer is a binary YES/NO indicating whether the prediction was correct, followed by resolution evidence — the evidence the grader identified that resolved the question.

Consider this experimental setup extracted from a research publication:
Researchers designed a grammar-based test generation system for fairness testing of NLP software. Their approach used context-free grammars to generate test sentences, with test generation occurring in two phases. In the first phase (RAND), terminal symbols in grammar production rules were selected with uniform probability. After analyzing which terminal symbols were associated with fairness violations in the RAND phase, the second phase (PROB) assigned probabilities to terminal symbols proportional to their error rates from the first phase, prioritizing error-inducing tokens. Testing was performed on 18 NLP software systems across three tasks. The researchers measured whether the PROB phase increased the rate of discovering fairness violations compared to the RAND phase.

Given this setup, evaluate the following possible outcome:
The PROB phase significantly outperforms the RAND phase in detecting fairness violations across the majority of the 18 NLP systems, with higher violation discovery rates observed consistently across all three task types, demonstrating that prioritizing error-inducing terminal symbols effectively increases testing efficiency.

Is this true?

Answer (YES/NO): YES